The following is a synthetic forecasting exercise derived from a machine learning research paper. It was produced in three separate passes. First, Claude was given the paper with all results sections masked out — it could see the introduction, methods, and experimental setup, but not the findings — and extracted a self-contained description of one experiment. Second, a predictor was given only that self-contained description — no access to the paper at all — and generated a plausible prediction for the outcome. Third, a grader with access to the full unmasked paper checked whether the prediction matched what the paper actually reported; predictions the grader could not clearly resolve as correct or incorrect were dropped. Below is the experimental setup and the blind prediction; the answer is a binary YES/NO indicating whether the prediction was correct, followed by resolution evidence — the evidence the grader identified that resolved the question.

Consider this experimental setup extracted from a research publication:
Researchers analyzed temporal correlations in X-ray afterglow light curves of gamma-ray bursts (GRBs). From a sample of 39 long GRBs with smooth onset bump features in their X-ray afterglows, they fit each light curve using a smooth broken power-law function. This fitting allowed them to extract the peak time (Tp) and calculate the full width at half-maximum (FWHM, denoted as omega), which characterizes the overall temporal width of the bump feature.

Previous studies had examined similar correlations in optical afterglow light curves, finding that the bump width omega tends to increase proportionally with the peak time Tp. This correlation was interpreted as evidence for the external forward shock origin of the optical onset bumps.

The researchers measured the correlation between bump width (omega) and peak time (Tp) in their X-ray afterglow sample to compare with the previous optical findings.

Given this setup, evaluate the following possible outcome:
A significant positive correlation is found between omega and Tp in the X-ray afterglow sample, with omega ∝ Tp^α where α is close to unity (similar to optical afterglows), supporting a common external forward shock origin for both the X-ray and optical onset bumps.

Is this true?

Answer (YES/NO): YES